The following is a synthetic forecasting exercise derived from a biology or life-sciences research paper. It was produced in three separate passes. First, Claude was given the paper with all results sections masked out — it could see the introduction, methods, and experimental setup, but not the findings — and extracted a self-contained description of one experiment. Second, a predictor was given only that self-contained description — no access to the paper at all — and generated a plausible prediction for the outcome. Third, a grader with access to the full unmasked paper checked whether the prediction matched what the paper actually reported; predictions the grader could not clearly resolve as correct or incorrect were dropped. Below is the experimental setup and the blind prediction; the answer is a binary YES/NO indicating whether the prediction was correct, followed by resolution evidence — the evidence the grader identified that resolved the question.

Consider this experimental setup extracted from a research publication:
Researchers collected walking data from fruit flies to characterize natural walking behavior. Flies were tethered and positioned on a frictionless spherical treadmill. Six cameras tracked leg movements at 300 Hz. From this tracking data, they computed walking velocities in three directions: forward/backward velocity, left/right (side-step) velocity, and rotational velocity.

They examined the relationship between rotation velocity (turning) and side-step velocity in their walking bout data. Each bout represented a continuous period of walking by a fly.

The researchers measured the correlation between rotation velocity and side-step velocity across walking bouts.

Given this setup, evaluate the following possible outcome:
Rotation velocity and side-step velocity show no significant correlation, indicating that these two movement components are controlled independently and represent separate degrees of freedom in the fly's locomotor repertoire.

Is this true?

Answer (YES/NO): NO